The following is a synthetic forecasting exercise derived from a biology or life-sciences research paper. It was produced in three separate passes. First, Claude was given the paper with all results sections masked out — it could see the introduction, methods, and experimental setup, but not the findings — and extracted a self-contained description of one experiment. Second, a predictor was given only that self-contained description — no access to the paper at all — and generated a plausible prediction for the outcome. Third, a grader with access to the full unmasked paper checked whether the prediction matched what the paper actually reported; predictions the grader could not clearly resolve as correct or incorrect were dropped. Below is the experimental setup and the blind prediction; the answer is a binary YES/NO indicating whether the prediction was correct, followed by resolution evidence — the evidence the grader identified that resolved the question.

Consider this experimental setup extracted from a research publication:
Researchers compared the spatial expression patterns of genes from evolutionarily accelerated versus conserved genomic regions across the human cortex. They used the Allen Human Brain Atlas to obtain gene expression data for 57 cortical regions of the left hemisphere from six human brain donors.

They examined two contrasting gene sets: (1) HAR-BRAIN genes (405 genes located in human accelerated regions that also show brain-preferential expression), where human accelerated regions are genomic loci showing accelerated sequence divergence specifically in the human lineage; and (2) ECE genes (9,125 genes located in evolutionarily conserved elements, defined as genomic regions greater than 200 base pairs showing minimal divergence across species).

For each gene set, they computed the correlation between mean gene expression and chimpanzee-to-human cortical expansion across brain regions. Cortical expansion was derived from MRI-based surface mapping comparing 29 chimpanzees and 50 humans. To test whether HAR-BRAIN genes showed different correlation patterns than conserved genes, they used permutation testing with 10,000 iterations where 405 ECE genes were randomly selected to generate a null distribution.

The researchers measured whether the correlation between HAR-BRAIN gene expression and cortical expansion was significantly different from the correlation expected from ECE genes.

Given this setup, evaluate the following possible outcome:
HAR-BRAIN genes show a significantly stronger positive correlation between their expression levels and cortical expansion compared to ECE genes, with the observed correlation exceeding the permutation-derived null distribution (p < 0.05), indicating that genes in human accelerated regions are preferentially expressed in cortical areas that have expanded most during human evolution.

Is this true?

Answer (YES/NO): YES